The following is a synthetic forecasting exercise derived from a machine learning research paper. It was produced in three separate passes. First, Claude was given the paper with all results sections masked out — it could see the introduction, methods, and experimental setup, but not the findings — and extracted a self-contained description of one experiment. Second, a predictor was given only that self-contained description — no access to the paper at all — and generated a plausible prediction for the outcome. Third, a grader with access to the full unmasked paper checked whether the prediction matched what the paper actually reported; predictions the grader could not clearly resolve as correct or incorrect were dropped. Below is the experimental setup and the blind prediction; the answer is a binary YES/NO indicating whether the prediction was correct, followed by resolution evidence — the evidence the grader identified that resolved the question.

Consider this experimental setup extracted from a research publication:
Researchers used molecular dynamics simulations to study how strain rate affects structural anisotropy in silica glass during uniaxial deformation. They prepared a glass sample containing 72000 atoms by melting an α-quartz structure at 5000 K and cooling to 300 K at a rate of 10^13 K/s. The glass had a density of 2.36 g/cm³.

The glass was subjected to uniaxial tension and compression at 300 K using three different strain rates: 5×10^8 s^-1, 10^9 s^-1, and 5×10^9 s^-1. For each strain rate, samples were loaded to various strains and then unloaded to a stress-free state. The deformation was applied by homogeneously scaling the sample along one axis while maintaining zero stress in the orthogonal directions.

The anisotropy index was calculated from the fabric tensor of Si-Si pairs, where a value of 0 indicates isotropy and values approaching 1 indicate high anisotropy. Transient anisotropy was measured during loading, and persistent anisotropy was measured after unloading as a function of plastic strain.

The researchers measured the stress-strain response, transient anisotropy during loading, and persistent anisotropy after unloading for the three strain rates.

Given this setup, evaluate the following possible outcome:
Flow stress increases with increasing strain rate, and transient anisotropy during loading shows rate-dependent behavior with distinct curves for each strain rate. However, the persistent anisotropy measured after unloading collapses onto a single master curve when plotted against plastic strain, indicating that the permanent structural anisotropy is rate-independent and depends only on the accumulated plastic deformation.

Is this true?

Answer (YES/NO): NO